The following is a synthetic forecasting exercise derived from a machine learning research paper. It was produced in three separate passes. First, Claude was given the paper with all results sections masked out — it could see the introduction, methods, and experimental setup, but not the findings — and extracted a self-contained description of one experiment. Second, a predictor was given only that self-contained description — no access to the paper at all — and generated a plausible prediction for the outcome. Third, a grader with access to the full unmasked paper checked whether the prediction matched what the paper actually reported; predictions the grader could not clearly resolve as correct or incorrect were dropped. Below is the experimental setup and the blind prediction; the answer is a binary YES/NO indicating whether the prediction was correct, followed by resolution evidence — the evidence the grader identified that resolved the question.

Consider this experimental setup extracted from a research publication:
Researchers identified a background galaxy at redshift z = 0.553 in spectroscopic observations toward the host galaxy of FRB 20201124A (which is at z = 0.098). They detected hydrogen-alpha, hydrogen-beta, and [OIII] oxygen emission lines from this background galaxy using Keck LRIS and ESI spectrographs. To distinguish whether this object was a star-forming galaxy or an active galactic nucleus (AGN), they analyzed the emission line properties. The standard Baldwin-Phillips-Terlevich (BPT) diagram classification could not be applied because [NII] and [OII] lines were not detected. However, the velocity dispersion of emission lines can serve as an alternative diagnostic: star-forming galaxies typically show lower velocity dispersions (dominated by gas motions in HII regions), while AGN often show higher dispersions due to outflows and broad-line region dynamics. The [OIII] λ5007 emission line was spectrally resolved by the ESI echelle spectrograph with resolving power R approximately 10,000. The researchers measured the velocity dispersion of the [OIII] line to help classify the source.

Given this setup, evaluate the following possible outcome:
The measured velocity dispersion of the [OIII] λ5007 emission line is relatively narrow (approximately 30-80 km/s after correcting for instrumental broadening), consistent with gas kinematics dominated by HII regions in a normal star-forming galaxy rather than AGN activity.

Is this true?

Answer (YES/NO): NO